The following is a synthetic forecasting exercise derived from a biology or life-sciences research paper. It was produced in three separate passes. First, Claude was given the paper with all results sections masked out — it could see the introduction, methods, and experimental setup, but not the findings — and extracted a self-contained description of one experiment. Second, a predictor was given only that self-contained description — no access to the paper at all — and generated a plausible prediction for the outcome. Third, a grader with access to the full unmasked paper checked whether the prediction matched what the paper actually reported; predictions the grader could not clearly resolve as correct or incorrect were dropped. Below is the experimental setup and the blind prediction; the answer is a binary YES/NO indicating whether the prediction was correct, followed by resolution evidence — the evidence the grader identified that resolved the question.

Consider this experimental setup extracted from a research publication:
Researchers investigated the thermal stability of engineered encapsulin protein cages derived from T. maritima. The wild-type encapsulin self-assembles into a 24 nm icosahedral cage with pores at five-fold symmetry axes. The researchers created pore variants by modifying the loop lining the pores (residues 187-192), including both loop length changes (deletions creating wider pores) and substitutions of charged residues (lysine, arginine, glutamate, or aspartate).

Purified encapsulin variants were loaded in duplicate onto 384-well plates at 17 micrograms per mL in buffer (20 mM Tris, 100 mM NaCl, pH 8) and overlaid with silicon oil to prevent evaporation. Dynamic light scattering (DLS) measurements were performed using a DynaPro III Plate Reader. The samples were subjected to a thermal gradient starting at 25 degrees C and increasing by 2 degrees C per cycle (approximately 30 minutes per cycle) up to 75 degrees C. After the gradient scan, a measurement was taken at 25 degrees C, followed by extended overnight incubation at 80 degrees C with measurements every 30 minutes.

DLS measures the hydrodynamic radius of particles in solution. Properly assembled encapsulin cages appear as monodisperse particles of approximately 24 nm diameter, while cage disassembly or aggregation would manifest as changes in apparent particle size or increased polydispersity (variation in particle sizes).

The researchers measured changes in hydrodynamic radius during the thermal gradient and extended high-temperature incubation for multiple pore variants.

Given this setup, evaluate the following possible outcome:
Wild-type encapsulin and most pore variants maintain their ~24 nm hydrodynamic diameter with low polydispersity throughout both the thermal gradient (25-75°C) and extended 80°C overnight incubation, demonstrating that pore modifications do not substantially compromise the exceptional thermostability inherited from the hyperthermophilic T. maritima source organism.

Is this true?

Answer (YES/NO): YES